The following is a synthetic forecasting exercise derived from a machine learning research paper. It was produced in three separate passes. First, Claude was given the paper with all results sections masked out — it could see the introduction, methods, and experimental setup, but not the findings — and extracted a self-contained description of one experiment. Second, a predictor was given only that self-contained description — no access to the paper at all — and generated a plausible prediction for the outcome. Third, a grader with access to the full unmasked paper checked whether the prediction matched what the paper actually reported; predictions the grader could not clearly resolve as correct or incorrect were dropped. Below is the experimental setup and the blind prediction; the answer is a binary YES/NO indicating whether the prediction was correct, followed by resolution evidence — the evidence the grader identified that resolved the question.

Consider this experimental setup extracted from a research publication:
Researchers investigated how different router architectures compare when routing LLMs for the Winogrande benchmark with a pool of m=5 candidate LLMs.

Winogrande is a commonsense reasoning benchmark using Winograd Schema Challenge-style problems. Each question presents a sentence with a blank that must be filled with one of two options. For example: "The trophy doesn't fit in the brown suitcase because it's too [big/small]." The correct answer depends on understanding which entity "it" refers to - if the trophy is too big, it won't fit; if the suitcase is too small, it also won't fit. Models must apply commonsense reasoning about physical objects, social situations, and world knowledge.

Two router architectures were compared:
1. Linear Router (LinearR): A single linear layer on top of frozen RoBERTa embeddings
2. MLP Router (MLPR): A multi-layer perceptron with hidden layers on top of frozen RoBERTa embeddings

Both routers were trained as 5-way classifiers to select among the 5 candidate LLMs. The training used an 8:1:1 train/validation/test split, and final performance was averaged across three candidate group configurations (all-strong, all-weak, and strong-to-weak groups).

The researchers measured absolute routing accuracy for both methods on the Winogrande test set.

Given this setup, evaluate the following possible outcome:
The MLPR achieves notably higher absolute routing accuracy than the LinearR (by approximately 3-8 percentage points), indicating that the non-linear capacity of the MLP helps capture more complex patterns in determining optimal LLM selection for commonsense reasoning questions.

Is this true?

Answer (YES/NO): YES